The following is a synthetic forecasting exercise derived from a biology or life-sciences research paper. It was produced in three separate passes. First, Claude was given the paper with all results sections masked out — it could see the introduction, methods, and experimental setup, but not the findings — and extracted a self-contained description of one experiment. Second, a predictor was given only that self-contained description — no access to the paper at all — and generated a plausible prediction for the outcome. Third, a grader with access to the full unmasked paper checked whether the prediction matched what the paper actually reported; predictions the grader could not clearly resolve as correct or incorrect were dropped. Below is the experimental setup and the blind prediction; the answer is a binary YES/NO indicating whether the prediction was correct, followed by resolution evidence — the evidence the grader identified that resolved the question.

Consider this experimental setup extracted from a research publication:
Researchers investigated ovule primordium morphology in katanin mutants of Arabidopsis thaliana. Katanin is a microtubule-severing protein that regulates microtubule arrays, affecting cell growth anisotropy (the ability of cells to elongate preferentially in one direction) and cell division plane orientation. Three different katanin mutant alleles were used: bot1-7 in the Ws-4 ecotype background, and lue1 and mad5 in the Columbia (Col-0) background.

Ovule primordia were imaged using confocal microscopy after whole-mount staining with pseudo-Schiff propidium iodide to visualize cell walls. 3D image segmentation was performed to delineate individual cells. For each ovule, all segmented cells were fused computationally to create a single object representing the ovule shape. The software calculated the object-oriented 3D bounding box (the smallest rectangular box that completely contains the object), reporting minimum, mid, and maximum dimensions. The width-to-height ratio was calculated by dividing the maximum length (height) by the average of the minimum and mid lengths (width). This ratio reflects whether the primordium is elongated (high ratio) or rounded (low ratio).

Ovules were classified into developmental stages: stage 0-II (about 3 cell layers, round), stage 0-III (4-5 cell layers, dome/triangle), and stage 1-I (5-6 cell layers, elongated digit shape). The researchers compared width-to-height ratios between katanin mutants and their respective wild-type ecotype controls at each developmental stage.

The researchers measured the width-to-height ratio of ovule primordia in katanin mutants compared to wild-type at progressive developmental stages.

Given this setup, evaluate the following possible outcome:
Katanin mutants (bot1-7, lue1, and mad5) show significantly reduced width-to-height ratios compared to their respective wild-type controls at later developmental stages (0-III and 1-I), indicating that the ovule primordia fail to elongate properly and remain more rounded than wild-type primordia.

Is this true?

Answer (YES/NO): NO